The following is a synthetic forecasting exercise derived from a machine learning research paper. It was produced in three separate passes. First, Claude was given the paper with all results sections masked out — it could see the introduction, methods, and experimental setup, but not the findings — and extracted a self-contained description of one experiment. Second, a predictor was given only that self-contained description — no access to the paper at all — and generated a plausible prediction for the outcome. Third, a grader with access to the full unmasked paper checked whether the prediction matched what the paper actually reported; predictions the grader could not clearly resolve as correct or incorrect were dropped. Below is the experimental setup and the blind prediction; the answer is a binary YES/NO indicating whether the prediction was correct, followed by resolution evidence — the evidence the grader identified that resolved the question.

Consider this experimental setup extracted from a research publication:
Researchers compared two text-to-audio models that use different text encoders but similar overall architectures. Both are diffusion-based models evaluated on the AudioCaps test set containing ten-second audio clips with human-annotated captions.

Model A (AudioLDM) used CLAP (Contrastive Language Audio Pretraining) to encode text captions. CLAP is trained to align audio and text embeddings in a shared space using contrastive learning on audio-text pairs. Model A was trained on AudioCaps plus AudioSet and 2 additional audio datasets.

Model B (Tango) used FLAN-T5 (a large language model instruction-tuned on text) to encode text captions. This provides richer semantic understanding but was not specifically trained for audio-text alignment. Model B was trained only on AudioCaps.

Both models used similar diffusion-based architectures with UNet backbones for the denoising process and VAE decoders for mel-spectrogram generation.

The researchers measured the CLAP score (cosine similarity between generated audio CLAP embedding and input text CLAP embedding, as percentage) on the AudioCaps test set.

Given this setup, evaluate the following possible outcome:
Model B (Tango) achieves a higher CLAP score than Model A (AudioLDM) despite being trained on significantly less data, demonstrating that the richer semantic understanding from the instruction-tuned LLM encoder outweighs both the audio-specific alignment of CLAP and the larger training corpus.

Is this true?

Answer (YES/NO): YES